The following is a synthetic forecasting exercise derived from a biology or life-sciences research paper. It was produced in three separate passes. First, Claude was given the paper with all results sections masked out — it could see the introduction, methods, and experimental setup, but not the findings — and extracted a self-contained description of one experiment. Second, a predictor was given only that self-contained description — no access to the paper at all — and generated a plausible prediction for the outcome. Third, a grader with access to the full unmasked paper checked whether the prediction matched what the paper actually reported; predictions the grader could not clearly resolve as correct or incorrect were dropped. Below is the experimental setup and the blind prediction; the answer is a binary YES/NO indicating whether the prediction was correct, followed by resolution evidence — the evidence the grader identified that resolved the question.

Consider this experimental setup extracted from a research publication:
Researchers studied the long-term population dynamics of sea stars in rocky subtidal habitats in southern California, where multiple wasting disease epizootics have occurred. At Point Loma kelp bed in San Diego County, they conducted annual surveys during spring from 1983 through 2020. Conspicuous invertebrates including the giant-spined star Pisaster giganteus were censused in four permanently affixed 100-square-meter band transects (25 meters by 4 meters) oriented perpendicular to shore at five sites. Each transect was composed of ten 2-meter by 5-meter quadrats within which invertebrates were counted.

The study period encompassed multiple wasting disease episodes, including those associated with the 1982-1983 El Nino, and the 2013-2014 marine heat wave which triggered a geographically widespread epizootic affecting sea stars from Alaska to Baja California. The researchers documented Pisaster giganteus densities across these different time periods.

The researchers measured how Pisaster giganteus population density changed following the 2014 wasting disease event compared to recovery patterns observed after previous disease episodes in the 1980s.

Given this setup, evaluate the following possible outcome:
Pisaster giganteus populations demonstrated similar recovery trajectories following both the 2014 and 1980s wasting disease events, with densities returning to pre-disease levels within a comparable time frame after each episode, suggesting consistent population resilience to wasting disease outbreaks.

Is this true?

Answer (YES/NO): NO